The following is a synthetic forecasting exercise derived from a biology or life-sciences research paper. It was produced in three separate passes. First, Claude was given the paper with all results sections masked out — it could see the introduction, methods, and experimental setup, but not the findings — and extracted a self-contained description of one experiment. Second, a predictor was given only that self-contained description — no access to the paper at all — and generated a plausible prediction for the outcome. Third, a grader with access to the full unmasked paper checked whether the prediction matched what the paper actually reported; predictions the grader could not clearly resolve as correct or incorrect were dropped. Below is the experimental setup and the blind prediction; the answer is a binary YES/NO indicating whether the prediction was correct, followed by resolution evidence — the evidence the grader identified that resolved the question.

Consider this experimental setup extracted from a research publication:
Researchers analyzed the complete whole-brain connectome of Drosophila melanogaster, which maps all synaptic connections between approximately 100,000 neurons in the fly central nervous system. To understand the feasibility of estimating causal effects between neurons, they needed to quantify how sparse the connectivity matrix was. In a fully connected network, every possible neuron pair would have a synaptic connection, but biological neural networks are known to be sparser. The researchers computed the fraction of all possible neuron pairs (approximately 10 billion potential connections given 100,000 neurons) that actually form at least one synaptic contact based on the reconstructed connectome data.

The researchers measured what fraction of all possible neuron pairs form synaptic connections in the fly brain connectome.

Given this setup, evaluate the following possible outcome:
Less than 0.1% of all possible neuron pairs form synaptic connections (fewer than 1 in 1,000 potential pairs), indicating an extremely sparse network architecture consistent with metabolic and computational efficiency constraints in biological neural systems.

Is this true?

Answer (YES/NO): YES